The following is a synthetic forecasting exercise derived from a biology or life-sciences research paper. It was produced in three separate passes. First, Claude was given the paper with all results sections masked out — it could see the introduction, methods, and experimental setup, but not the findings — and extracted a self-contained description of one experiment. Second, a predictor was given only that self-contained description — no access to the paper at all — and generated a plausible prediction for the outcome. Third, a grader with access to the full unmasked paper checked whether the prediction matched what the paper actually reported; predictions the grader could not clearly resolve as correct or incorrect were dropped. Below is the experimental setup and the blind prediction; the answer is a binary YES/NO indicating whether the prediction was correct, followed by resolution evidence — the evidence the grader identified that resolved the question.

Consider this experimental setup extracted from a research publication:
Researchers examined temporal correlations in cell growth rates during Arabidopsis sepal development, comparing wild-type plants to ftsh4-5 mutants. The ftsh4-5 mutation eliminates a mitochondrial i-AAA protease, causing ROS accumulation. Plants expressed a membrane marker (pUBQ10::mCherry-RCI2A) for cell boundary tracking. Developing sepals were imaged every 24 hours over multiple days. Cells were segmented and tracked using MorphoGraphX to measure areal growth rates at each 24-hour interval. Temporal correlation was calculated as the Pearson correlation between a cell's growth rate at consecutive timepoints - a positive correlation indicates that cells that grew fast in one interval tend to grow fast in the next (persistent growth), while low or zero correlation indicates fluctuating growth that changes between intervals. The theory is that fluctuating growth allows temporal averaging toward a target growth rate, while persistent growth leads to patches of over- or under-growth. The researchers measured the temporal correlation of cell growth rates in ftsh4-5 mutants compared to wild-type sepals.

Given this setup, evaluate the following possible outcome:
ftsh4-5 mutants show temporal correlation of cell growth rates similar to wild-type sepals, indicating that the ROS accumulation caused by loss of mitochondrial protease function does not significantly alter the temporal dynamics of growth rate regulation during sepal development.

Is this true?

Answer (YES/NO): NO